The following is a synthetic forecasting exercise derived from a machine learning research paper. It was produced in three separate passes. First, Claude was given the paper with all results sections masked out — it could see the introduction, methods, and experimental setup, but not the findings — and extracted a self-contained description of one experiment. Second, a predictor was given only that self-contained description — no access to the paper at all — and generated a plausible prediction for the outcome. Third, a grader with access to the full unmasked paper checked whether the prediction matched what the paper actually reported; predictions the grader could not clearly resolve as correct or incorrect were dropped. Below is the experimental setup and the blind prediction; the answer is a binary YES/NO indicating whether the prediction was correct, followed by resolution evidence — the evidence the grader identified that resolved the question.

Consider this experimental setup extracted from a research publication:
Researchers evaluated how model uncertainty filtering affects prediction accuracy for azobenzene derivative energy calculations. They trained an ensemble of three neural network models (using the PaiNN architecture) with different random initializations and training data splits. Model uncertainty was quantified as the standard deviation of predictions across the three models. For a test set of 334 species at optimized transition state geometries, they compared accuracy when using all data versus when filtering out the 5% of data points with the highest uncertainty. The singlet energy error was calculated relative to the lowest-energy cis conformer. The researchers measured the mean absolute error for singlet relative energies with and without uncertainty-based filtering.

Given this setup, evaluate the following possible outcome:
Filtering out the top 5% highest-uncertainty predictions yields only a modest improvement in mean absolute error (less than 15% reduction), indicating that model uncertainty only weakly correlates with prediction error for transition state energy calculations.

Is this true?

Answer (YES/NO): NO